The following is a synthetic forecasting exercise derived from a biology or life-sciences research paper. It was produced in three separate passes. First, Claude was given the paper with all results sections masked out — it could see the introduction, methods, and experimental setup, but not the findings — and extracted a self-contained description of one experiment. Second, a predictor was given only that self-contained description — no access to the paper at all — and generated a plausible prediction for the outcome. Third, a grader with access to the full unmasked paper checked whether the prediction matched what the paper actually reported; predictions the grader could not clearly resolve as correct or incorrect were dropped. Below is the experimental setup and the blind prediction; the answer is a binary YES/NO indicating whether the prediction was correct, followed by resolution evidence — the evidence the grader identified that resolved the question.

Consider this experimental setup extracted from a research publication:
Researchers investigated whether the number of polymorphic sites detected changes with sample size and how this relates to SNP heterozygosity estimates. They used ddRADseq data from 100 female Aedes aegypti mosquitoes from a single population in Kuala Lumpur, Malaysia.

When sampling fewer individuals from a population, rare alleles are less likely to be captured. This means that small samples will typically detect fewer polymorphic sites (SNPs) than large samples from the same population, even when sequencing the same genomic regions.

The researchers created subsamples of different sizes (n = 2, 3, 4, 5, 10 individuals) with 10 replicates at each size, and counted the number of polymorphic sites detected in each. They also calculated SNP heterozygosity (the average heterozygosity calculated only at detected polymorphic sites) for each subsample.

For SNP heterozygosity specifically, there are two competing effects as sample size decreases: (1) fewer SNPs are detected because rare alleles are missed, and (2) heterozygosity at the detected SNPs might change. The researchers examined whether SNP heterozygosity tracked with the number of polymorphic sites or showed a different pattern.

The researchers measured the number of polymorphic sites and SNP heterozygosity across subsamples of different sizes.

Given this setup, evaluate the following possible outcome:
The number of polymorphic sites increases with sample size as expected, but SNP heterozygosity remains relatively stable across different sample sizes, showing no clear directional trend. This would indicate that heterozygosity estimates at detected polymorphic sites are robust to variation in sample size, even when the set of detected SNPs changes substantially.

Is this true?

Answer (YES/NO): NO